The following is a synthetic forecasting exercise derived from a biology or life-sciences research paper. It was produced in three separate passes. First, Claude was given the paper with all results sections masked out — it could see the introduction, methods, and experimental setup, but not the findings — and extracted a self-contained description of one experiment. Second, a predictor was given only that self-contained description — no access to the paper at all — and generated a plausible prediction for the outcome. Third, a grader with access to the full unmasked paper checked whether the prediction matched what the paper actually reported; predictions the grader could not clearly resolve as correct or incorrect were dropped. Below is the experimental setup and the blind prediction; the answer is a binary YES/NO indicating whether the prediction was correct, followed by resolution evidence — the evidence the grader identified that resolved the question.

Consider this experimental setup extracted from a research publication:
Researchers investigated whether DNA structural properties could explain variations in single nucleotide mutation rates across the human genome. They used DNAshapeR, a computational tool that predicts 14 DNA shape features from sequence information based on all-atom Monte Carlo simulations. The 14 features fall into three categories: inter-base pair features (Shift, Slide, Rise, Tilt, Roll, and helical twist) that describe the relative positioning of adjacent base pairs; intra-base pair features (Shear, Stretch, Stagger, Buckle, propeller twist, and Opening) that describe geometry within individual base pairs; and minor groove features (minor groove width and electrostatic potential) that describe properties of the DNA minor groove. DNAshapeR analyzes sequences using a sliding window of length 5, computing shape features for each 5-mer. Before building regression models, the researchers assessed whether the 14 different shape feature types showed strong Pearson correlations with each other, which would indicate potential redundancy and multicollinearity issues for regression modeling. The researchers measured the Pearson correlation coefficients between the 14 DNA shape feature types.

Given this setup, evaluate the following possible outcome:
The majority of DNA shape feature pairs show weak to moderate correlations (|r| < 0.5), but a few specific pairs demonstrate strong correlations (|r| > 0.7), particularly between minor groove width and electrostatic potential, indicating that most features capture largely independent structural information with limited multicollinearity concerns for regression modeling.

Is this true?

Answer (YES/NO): NO